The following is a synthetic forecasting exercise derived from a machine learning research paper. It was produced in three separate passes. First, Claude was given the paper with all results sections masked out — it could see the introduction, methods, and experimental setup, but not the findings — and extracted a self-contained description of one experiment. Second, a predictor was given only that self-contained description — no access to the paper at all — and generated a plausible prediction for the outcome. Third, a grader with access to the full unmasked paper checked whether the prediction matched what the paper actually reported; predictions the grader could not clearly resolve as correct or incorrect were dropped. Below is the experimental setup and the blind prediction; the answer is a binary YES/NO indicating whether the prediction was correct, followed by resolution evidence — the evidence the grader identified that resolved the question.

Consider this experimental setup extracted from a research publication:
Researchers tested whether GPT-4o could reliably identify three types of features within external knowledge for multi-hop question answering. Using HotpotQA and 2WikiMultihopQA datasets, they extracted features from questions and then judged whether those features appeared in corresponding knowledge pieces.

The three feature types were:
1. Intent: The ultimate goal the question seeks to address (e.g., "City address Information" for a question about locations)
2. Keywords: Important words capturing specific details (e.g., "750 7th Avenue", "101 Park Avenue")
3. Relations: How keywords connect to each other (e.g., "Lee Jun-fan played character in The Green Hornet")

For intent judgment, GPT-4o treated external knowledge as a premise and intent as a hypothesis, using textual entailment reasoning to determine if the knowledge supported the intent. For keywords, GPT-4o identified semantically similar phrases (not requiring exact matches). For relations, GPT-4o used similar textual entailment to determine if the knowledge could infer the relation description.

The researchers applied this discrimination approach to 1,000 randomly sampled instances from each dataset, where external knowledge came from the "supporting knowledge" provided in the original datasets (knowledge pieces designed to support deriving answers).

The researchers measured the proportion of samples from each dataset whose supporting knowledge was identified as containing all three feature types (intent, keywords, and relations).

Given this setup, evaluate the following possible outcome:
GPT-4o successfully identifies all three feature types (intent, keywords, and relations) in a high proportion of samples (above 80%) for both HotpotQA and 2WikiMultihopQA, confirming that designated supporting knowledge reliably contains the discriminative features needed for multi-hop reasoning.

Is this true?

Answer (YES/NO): NO